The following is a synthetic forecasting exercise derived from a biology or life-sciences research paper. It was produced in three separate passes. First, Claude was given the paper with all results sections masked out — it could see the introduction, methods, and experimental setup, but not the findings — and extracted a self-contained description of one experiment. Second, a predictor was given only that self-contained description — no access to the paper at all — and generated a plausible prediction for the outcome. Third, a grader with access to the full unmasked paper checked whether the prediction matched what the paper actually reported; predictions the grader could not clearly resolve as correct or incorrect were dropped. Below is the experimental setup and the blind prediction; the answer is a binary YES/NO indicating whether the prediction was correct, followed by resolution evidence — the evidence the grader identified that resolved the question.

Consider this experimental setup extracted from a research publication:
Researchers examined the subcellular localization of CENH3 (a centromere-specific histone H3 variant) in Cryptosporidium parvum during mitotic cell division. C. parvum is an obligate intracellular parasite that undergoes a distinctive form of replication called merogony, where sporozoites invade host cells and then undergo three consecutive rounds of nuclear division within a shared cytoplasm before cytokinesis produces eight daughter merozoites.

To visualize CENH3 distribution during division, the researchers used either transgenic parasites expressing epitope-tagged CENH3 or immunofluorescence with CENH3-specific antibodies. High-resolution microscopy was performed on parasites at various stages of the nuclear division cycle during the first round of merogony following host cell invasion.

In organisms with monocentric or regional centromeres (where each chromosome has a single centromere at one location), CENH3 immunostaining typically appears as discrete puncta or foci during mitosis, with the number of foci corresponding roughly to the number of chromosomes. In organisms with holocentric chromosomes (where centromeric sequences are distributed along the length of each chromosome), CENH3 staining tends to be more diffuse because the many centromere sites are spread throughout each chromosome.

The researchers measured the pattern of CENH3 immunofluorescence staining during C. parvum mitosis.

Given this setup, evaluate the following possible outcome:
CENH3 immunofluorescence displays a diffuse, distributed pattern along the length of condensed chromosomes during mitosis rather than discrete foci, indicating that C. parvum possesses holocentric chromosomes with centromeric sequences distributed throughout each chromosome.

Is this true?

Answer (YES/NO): NO